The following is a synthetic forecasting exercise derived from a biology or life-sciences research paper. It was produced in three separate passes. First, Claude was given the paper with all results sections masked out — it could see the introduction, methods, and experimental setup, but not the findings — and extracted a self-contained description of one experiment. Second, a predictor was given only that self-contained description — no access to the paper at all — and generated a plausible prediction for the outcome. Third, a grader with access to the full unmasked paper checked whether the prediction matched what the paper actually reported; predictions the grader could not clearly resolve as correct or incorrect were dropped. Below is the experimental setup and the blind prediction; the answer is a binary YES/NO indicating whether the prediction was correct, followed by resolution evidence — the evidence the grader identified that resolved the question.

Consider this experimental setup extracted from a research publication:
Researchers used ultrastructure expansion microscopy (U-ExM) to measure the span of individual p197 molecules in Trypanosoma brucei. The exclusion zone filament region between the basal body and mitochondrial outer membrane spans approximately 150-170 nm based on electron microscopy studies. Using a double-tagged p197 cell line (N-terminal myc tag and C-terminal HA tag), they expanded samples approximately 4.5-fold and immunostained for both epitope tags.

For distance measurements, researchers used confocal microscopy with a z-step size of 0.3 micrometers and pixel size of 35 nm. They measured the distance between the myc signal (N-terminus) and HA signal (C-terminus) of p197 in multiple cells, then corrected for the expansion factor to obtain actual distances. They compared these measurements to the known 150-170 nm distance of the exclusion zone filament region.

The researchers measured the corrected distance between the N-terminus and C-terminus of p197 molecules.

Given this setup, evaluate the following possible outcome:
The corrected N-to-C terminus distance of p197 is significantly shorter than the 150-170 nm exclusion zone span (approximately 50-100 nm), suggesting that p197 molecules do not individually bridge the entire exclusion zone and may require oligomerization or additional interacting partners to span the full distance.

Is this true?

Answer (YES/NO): NO